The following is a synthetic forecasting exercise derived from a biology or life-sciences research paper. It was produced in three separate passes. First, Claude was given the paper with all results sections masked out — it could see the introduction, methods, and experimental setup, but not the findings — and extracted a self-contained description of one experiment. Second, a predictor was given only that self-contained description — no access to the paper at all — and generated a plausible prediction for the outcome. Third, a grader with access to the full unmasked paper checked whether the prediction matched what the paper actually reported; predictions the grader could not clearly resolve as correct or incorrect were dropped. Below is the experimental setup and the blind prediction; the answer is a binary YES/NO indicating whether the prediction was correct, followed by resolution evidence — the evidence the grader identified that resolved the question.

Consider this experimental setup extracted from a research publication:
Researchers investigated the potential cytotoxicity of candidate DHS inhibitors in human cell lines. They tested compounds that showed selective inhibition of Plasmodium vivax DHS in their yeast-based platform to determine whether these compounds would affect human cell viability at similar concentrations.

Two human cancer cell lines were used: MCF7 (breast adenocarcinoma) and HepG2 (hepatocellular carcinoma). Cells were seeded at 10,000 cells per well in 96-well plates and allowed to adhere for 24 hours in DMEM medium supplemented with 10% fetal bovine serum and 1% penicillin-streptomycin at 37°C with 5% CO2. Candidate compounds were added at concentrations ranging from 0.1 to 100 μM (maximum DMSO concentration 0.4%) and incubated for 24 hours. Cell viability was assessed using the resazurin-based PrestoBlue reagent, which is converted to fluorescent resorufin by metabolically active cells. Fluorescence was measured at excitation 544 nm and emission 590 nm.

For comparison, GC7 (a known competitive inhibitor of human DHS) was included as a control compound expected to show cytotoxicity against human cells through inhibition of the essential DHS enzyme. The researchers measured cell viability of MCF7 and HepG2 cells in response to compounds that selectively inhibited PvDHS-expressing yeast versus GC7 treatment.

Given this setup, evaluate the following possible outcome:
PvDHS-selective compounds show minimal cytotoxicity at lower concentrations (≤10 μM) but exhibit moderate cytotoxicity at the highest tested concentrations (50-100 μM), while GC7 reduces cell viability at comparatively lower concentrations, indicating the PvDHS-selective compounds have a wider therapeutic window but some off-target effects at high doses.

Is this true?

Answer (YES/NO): NO